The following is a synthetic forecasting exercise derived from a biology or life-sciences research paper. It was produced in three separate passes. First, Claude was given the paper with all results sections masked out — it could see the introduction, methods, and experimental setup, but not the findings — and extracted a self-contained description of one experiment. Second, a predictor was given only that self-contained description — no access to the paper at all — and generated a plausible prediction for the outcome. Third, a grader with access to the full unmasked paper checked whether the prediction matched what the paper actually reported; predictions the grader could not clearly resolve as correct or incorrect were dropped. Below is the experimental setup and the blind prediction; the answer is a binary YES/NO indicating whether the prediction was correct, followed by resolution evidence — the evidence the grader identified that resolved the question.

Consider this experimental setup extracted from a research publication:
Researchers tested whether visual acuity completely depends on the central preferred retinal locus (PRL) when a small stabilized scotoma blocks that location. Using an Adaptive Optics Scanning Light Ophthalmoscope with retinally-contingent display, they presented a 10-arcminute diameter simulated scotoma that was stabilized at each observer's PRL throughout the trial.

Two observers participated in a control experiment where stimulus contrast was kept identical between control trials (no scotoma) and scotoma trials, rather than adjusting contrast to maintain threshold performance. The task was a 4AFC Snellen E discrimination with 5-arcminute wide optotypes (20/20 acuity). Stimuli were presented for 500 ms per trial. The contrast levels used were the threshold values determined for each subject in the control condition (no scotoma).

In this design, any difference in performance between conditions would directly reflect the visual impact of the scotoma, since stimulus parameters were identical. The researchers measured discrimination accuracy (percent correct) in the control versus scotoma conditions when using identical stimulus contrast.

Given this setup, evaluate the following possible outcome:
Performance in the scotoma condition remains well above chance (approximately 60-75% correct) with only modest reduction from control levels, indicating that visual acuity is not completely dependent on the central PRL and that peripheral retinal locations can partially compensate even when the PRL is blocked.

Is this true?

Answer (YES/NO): NO